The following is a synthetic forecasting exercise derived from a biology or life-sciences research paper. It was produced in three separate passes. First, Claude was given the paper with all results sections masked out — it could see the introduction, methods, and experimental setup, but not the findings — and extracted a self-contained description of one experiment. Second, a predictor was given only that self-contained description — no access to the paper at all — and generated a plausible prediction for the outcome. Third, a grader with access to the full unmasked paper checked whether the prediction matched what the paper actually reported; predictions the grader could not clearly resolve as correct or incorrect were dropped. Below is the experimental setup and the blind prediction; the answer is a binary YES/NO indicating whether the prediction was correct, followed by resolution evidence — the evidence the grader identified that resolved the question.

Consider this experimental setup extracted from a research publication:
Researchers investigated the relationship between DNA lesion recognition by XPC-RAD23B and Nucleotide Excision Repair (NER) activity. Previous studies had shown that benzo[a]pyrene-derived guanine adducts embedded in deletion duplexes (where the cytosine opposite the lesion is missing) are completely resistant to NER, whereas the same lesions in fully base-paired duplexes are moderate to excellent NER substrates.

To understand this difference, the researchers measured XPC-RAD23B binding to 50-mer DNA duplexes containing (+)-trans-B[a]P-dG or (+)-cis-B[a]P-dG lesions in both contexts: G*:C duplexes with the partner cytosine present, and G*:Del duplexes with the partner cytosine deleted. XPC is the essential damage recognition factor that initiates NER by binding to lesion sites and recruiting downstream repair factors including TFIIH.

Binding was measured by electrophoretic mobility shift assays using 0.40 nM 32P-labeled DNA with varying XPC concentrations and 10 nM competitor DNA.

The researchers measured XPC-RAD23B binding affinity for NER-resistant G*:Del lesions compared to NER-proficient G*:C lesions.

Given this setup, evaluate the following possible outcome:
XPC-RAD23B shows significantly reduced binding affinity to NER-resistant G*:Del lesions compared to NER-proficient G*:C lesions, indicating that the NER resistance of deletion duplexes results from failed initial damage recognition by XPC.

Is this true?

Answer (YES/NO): YES